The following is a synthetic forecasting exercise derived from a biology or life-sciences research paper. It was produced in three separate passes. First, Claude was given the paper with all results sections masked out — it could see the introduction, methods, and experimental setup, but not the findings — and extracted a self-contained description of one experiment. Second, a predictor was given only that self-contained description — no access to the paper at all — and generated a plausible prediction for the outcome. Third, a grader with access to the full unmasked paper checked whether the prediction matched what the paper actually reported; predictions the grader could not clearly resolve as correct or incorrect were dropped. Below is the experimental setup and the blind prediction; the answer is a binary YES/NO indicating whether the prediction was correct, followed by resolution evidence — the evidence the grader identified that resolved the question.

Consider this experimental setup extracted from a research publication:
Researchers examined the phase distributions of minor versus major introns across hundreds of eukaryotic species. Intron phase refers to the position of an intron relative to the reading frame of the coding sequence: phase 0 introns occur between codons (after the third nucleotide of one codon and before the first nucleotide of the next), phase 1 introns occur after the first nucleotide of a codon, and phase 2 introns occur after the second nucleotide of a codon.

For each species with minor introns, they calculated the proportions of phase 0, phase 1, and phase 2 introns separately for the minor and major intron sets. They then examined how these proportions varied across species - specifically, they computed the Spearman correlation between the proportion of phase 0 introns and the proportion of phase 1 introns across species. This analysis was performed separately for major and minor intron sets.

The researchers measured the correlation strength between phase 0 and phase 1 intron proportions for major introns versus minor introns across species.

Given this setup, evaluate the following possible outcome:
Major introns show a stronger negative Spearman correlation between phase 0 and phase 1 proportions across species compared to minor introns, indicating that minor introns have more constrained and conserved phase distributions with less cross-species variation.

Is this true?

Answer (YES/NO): NO